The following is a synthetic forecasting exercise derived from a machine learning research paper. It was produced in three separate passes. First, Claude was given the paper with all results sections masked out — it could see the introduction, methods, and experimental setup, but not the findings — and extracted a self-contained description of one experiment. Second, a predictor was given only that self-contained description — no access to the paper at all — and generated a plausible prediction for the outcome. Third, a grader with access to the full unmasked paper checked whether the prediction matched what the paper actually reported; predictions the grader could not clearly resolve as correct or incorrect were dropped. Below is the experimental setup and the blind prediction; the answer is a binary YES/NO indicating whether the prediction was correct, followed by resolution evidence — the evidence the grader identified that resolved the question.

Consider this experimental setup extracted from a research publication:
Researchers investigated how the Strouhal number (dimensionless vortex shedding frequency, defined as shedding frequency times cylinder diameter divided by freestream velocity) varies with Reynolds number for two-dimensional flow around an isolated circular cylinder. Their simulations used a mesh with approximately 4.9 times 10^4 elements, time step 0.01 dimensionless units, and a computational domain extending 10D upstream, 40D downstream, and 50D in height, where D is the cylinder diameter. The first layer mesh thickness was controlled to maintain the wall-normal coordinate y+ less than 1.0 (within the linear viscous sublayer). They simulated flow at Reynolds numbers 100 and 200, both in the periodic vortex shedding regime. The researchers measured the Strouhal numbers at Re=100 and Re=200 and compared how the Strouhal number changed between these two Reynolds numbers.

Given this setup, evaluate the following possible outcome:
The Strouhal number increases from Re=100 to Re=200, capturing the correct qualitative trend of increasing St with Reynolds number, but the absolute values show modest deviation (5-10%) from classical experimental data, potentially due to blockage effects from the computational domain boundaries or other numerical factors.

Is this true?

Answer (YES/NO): NO